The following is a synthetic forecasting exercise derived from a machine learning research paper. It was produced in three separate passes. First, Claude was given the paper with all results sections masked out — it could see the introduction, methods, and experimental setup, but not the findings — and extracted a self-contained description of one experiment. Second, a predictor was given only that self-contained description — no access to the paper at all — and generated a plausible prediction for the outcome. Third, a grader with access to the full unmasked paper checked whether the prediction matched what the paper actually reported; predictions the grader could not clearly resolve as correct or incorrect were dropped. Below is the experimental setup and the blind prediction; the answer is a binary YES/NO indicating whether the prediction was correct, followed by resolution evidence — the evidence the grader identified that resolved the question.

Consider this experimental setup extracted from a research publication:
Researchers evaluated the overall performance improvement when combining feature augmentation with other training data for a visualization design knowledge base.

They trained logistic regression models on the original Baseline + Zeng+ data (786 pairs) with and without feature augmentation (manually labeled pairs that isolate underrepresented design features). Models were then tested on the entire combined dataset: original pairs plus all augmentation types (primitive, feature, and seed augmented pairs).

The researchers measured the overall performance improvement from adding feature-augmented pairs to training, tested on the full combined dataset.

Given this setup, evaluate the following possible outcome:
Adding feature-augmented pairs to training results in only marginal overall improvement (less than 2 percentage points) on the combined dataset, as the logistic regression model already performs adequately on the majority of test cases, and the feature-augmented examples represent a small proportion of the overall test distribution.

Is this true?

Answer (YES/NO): NO